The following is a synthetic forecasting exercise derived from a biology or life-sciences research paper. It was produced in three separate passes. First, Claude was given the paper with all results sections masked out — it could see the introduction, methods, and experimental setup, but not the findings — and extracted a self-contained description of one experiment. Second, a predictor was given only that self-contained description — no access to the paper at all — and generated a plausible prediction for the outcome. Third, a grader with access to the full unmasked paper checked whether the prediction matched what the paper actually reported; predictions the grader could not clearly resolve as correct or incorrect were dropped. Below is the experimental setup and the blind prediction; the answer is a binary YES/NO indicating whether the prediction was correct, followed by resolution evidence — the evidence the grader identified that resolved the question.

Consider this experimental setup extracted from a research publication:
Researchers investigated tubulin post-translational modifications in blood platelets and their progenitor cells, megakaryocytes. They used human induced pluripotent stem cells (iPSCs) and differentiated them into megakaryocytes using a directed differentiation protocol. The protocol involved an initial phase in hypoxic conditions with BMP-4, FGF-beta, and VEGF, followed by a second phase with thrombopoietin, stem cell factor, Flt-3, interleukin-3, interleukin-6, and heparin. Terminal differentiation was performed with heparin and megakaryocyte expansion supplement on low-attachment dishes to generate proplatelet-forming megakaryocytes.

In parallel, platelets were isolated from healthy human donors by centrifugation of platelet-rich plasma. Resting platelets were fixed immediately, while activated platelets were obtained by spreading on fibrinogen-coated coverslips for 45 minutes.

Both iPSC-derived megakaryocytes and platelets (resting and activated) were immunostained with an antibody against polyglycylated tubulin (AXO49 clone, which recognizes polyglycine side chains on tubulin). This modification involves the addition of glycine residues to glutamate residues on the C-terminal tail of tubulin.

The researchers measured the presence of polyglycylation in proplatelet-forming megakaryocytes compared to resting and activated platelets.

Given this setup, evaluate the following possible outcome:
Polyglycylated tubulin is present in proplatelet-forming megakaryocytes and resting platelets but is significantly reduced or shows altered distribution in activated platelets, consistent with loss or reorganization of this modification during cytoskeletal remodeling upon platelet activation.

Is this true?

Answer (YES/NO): NO